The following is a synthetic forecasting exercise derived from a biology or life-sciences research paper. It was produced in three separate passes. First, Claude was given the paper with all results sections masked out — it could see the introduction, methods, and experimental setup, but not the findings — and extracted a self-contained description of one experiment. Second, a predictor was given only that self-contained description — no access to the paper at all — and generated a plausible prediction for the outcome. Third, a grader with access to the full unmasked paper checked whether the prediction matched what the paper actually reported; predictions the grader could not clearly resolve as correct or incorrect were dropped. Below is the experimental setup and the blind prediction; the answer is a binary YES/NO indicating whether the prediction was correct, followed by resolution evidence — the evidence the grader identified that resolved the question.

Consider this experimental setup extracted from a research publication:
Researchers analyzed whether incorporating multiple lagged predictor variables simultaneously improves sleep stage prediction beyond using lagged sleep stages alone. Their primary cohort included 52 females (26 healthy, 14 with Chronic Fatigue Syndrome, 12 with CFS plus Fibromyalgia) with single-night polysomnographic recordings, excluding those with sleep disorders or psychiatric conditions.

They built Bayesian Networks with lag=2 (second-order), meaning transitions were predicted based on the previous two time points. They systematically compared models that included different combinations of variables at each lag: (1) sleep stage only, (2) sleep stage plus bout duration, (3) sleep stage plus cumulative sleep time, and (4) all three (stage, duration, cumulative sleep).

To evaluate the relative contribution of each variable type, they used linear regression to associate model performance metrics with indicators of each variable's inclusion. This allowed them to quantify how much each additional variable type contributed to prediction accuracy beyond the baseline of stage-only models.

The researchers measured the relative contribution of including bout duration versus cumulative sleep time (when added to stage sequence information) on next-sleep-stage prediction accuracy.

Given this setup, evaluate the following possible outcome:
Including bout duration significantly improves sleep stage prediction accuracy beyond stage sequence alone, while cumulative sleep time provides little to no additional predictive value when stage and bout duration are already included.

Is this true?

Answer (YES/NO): NO